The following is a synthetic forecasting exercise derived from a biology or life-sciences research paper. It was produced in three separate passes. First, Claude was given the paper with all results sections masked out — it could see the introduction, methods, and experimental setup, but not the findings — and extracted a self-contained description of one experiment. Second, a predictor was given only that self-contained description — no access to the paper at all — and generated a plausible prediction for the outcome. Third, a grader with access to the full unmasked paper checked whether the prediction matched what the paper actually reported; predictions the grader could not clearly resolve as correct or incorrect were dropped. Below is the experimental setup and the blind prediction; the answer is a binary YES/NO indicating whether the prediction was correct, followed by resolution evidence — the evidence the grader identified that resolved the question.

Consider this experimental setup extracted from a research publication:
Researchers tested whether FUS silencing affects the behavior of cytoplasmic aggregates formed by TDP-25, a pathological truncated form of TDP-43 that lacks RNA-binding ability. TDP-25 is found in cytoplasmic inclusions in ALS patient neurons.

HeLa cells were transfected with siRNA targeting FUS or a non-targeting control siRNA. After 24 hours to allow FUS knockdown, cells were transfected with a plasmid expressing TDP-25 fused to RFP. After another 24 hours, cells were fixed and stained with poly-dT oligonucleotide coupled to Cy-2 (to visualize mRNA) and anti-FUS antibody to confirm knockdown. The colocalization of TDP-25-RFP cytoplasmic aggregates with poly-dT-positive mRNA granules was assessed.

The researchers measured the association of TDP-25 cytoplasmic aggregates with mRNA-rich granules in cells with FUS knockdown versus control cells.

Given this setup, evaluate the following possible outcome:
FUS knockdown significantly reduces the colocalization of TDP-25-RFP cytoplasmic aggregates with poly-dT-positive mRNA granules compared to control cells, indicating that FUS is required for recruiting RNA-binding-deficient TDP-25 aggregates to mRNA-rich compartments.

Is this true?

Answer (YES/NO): NO